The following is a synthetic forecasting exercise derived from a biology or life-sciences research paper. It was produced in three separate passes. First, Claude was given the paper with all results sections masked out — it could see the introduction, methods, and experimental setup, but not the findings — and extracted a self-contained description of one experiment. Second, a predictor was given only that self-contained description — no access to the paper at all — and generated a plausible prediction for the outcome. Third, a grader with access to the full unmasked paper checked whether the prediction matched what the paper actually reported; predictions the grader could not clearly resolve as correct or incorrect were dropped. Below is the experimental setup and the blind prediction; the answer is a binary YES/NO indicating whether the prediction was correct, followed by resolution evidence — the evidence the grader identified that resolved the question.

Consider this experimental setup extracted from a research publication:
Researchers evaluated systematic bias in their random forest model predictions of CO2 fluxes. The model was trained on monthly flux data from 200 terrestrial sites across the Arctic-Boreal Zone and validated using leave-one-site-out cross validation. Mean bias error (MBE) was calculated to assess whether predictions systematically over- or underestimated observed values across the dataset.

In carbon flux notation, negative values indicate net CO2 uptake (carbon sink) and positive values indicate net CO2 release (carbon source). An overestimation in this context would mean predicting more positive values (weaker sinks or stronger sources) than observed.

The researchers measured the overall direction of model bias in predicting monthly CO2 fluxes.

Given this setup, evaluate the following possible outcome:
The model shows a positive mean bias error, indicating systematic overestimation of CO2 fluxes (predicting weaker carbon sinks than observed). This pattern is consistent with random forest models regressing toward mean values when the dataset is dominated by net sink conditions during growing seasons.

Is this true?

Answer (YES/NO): YES